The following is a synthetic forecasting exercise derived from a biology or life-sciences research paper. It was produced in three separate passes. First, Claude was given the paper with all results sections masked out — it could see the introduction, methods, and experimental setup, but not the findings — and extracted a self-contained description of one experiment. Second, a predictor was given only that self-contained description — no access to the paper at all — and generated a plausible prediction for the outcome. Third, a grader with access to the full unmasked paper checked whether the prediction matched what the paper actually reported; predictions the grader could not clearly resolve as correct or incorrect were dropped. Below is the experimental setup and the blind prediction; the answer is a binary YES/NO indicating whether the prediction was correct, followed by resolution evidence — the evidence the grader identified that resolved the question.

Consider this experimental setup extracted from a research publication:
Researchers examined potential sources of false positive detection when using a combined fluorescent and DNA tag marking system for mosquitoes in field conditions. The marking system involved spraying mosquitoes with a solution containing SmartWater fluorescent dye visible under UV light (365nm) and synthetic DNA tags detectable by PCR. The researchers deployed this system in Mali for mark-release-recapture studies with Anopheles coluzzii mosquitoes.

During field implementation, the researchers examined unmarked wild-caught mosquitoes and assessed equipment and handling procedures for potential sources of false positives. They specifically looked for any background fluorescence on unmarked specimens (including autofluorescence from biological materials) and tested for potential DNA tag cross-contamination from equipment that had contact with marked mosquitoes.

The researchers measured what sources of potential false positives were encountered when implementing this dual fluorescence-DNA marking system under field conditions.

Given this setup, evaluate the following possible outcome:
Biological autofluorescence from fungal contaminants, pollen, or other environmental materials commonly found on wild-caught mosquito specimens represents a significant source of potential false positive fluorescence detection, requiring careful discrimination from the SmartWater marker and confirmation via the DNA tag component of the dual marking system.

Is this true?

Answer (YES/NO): NO